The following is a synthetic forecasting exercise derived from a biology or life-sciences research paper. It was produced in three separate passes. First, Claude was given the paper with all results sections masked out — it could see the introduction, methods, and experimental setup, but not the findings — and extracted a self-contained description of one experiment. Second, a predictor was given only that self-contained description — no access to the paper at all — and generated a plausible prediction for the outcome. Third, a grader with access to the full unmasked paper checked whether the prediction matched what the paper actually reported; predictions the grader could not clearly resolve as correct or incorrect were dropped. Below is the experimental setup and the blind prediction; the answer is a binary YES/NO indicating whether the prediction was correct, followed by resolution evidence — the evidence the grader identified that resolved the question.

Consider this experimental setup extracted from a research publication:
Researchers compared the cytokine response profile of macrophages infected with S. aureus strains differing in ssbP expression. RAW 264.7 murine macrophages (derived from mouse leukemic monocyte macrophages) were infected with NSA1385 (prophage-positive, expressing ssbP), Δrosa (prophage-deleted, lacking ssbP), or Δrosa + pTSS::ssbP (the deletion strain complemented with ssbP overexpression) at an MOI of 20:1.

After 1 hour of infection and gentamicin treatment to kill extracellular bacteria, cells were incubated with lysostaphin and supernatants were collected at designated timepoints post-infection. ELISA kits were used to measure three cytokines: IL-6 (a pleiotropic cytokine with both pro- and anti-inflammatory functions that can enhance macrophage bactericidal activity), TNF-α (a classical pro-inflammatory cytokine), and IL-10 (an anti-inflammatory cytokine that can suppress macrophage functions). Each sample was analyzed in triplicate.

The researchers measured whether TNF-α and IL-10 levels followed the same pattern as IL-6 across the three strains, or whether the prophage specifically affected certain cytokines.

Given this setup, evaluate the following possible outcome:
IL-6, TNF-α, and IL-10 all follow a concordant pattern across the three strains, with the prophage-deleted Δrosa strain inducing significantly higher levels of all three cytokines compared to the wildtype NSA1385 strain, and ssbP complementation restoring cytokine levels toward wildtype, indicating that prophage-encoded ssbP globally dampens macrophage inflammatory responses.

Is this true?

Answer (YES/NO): NO